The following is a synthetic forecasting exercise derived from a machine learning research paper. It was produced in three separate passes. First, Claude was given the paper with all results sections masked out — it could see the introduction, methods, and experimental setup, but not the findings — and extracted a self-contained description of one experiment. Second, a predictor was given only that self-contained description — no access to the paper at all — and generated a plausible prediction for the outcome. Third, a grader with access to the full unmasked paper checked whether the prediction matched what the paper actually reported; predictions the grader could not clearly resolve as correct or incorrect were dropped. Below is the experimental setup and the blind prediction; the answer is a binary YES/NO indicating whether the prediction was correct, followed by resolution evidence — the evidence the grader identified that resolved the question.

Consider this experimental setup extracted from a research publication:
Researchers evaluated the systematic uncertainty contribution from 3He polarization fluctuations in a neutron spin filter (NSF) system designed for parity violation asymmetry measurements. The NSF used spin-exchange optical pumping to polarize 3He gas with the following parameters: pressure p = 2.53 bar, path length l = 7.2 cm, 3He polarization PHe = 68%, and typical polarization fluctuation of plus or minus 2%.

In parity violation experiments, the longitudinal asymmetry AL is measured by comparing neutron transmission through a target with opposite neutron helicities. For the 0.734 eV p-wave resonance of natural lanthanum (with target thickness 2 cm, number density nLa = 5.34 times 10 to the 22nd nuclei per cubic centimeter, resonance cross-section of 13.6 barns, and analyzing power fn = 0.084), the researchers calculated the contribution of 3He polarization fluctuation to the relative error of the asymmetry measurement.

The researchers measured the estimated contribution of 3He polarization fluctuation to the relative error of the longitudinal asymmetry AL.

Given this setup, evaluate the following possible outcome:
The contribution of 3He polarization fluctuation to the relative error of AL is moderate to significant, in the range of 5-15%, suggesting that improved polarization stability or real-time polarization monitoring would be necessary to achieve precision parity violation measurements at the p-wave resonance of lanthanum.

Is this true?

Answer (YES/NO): NO